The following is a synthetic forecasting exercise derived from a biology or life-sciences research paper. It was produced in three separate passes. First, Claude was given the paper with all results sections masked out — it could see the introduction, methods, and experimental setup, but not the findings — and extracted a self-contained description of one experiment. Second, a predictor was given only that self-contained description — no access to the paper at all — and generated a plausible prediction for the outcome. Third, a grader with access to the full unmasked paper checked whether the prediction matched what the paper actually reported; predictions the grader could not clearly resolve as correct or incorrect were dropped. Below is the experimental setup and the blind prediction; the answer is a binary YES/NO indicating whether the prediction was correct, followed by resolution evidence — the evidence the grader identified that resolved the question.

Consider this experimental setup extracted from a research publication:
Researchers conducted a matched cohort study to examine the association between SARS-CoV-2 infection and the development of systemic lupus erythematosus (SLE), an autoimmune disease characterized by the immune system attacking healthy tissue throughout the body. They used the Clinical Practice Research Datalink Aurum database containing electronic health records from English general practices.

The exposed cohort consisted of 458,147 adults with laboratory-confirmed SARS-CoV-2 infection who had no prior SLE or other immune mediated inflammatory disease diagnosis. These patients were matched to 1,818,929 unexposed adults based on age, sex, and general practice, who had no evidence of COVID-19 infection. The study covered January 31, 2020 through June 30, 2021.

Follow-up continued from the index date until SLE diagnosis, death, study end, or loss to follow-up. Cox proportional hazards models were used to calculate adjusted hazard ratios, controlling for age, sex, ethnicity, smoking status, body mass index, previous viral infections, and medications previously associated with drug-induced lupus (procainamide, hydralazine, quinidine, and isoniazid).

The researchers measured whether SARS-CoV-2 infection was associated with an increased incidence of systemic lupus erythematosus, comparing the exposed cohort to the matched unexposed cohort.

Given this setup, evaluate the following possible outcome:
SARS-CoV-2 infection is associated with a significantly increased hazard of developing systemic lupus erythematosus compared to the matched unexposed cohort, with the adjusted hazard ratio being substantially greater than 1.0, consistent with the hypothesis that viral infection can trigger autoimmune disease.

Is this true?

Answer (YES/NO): NO